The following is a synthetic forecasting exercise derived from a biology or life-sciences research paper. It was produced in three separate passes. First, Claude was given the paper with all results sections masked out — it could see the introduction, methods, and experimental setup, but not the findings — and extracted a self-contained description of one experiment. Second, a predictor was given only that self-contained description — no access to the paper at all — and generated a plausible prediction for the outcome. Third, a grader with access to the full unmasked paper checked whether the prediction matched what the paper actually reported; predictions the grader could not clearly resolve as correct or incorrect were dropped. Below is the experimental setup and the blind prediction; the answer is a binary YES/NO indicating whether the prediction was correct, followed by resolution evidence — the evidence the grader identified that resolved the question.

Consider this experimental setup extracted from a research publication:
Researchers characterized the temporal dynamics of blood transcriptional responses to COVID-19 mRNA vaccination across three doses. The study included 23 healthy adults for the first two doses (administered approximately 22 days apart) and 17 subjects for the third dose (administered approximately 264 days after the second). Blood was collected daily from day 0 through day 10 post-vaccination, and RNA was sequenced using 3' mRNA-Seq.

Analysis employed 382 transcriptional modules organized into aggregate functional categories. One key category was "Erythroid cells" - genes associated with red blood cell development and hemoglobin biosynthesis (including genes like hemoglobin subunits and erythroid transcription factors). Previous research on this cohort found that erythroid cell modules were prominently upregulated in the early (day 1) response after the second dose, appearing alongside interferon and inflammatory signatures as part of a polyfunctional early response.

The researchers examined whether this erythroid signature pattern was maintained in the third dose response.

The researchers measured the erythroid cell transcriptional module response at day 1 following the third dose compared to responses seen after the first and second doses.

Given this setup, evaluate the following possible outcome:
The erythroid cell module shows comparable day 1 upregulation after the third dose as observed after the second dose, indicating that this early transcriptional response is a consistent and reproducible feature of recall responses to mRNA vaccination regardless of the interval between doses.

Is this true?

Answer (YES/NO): YES